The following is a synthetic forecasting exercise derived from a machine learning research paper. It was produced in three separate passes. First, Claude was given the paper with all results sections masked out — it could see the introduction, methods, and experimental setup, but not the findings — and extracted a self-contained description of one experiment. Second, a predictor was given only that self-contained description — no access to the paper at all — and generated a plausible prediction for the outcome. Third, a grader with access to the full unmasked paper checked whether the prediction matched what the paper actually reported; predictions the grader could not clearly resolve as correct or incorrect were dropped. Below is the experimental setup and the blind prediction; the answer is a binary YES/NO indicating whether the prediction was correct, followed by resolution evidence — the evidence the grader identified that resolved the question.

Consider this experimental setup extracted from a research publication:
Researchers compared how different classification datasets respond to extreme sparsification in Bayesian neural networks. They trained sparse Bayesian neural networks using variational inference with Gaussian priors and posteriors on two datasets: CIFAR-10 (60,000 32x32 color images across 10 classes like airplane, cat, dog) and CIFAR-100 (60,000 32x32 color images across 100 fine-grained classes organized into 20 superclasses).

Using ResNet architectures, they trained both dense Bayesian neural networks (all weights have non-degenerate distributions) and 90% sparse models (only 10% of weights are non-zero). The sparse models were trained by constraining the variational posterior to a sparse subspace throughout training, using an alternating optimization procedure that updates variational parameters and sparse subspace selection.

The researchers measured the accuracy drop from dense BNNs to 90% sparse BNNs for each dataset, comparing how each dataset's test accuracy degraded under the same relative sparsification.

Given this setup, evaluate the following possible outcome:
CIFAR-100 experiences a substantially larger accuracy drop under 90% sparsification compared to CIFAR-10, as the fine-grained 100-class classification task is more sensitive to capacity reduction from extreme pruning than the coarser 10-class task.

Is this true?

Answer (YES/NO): YES